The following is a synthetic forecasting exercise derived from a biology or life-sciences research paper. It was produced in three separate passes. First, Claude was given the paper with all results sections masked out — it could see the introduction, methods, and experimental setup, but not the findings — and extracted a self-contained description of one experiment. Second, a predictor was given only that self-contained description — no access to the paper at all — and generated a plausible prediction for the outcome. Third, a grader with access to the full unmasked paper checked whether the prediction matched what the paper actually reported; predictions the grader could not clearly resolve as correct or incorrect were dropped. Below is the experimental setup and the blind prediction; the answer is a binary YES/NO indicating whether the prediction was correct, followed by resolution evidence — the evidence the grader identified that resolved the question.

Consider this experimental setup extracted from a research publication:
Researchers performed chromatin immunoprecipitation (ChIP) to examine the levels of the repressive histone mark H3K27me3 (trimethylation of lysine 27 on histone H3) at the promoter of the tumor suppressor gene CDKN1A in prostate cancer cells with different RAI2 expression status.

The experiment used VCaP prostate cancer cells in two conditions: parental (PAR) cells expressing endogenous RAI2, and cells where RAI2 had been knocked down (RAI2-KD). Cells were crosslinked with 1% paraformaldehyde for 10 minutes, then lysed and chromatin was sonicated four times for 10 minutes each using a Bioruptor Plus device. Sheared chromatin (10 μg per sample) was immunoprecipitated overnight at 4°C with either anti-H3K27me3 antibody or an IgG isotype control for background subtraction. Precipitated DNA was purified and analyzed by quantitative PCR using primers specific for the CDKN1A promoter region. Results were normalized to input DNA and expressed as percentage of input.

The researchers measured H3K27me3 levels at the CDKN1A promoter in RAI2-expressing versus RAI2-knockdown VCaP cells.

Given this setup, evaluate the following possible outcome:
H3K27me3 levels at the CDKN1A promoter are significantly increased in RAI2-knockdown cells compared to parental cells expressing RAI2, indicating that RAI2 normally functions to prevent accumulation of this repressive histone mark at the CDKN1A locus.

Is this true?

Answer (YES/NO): YES